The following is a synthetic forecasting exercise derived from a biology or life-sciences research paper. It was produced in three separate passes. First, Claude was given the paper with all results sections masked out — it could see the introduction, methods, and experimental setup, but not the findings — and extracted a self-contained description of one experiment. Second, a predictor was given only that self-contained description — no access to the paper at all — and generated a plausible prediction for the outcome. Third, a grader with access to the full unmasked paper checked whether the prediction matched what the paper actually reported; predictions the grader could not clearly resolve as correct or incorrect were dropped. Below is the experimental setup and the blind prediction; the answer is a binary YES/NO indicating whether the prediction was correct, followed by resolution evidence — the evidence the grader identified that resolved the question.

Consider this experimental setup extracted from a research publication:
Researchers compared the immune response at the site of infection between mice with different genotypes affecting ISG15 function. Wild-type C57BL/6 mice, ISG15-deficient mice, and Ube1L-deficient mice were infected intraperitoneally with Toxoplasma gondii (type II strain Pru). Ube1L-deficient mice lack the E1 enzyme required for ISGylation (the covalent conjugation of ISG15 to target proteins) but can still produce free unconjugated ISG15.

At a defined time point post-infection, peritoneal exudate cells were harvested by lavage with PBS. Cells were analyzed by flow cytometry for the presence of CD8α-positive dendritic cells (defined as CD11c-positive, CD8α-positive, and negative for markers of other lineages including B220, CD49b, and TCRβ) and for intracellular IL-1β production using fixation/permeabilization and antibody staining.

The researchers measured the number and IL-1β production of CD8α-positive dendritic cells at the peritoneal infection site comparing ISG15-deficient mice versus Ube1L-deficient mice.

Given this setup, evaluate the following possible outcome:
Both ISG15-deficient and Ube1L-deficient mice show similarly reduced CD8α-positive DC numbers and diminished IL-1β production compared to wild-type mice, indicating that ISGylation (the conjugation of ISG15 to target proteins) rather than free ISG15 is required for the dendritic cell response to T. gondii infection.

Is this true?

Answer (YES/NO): NO